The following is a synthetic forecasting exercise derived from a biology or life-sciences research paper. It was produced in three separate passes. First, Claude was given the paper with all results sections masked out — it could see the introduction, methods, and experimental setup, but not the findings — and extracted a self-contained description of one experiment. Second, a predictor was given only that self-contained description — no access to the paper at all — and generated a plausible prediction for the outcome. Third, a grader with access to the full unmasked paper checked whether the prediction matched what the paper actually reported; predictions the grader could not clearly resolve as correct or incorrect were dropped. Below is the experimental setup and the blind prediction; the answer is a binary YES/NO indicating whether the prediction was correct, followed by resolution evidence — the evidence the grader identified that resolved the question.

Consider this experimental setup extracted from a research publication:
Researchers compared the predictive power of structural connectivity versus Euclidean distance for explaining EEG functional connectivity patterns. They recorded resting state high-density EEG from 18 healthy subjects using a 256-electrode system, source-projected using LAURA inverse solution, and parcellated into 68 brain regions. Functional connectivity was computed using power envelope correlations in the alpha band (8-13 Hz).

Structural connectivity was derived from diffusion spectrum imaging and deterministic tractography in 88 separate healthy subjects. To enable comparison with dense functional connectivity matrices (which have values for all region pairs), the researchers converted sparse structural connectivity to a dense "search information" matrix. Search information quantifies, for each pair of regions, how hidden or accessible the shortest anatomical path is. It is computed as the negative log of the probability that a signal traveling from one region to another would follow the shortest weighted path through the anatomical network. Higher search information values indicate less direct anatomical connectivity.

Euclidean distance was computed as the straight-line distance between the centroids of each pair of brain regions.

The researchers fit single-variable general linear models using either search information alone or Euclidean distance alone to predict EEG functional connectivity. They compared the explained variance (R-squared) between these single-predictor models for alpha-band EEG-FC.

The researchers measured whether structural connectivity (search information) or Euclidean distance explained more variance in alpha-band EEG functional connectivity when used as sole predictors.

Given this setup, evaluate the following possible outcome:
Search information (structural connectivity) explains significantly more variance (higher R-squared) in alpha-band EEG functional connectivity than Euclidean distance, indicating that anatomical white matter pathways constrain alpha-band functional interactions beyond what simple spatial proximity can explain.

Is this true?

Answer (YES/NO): NO